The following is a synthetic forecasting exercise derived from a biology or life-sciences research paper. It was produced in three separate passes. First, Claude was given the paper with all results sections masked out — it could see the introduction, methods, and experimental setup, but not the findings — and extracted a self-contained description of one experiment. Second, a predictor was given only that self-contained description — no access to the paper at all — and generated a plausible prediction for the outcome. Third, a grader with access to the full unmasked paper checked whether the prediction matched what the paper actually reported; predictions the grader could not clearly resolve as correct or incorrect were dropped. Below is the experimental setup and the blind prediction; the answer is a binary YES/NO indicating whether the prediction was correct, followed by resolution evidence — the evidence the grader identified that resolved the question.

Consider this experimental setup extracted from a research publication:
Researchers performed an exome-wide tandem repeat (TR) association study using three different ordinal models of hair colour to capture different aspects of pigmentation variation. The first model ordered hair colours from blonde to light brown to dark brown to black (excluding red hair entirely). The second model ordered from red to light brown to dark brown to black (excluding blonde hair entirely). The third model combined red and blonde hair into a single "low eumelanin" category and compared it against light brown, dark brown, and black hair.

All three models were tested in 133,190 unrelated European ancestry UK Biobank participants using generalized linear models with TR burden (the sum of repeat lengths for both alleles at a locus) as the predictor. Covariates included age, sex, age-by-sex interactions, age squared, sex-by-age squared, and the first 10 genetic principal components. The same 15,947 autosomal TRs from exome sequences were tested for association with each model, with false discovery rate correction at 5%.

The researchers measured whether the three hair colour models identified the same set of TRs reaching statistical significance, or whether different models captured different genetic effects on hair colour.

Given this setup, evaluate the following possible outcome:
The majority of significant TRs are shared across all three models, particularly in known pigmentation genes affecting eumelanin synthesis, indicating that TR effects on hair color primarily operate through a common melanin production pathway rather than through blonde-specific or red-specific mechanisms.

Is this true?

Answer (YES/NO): NO